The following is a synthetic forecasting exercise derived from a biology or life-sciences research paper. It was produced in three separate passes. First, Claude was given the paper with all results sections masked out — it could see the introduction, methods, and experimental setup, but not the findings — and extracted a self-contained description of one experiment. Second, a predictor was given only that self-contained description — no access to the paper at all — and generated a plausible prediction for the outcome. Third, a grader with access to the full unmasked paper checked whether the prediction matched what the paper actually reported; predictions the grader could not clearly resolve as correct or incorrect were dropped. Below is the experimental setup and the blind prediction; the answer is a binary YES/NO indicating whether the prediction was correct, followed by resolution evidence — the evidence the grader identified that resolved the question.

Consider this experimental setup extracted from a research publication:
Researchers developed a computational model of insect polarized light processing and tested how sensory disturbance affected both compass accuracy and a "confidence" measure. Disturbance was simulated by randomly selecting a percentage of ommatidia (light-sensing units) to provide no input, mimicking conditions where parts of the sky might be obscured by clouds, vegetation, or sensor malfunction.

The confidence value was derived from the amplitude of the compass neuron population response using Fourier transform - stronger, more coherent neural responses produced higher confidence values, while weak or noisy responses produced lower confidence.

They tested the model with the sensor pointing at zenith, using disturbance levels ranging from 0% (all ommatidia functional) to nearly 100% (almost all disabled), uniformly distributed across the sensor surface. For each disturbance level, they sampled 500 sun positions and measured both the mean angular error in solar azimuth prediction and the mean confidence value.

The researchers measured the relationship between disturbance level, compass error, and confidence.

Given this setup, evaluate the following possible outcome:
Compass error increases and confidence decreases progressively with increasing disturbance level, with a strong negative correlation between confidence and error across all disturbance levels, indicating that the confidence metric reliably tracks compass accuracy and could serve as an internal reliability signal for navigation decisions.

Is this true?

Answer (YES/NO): YES